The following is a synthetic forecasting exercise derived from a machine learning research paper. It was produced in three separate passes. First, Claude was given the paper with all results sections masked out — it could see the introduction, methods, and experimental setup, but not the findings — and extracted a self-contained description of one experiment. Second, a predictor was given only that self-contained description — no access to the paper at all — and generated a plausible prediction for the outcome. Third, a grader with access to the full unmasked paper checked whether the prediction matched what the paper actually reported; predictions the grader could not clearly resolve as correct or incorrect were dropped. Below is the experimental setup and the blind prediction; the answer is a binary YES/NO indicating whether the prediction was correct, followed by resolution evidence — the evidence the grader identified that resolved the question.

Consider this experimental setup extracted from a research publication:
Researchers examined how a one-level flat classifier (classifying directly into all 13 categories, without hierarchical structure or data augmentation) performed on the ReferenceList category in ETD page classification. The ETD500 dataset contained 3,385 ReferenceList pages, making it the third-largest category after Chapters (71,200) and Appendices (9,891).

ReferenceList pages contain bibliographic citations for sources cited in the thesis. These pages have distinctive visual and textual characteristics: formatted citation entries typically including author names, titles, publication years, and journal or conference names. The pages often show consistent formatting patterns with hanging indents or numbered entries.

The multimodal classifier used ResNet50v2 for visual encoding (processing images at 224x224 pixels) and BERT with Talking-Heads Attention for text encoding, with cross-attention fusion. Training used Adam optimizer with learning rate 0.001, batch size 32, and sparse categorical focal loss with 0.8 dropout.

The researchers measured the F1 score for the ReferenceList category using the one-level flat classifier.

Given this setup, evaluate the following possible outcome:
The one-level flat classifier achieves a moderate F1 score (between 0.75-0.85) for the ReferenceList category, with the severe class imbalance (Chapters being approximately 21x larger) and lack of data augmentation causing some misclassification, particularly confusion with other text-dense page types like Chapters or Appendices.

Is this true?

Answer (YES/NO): NO